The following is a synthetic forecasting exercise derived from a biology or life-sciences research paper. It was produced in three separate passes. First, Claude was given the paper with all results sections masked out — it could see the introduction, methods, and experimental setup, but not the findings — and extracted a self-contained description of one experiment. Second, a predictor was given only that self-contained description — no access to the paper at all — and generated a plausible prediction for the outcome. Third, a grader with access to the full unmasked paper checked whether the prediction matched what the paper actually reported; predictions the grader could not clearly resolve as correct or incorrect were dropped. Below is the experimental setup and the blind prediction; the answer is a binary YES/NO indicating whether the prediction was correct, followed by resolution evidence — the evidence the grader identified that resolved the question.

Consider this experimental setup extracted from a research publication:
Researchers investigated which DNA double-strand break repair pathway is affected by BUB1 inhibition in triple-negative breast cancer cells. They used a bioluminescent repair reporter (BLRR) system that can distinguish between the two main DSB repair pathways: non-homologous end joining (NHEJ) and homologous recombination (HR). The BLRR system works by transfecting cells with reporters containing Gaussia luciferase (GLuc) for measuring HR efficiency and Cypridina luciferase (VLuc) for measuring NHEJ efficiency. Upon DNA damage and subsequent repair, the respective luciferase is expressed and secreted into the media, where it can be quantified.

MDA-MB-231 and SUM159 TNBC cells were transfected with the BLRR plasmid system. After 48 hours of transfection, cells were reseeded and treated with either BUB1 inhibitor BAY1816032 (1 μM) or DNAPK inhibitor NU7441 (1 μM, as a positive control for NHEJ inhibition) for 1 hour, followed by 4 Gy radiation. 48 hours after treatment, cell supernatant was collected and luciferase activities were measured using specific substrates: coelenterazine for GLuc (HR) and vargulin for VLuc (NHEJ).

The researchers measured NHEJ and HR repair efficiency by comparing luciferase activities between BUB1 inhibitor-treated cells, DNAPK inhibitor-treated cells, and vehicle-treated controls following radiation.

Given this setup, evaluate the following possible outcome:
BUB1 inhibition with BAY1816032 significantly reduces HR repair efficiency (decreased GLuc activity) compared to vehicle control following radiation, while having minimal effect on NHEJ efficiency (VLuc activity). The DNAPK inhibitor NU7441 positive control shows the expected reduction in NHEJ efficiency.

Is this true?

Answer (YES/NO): NO